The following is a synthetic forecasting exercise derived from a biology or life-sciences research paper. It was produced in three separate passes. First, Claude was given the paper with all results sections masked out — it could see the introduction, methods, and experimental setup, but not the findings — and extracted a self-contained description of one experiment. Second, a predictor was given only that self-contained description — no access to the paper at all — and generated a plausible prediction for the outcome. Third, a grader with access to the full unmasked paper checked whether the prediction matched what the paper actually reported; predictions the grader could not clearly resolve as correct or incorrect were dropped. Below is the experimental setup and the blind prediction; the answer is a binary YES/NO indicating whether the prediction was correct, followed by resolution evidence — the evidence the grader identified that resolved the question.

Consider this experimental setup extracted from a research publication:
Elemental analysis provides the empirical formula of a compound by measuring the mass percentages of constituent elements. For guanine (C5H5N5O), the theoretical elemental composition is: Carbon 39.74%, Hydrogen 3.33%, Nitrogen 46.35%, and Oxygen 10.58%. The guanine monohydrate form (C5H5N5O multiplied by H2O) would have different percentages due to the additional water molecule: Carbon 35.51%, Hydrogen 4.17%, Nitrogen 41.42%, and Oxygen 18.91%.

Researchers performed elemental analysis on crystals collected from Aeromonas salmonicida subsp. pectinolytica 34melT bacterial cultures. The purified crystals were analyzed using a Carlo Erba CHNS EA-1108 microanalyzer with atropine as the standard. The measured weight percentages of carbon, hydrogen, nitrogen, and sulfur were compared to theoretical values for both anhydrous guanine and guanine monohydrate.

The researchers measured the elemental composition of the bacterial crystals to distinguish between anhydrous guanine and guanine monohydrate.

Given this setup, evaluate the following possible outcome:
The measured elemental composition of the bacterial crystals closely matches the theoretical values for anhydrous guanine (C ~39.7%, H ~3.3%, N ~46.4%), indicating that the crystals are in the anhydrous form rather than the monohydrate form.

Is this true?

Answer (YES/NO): NO